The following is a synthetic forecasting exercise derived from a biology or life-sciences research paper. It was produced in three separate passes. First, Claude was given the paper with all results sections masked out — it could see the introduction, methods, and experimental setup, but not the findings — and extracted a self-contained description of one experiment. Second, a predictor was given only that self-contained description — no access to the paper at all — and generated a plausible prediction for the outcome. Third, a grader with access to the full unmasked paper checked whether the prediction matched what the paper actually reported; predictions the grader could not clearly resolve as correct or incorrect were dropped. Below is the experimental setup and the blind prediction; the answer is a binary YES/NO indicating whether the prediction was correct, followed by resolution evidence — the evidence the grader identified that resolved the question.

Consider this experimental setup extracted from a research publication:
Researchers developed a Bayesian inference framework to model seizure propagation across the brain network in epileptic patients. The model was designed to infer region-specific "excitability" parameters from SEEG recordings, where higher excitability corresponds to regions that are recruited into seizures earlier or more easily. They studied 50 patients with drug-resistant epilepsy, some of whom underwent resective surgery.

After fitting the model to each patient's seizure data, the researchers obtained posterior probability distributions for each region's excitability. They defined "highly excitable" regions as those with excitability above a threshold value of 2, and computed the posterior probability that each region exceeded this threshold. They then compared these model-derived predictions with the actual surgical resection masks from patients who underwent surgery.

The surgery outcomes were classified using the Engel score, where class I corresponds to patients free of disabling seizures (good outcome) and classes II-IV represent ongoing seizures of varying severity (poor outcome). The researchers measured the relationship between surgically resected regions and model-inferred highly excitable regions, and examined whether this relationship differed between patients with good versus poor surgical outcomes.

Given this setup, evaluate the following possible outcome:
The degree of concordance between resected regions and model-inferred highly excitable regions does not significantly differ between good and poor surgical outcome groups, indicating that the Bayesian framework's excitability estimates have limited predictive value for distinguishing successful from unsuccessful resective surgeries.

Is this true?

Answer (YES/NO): NO